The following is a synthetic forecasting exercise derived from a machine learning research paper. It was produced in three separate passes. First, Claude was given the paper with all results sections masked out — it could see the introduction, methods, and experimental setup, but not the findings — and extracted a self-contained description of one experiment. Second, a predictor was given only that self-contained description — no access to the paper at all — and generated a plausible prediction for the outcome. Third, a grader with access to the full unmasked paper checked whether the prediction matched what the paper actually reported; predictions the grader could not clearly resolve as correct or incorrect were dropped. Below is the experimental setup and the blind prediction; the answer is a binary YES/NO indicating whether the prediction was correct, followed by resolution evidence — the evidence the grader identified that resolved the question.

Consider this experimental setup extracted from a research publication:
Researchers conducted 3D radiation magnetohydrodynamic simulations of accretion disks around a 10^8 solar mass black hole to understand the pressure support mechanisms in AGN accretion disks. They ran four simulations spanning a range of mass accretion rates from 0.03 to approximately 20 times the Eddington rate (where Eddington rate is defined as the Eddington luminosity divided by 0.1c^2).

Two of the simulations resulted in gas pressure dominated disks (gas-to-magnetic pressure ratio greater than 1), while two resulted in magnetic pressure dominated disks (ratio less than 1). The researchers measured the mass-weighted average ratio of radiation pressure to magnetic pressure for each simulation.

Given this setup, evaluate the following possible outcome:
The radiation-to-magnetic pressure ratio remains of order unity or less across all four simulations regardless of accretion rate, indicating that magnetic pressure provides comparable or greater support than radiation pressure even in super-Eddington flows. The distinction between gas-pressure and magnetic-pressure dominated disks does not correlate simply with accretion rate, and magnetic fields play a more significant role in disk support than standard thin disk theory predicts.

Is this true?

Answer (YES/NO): NO